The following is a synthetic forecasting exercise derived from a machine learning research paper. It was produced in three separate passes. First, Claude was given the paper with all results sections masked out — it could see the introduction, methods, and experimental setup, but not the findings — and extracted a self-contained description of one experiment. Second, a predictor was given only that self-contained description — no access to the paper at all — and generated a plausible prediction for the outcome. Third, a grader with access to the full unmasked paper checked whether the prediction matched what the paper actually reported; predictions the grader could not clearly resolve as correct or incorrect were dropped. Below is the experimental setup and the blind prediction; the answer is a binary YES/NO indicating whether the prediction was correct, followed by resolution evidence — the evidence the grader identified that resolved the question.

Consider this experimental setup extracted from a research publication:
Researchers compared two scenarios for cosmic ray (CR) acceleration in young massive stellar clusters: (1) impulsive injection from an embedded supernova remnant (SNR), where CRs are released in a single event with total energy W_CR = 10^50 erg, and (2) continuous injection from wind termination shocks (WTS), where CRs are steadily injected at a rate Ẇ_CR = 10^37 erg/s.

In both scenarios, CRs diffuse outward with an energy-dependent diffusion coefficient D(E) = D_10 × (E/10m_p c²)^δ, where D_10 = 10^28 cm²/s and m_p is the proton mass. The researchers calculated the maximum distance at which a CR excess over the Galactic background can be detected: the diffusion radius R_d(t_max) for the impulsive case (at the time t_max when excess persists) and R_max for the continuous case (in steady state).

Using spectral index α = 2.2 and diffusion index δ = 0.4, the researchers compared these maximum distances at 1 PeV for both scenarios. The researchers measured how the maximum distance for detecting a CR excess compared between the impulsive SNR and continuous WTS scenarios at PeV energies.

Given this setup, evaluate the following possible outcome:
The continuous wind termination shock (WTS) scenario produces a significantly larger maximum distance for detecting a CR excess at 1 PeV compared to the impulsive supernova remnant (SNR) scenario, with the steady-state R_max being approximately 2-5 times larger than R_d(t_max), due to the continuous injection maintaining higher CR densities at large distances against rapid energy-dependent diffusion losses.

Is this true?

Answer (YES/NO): NO